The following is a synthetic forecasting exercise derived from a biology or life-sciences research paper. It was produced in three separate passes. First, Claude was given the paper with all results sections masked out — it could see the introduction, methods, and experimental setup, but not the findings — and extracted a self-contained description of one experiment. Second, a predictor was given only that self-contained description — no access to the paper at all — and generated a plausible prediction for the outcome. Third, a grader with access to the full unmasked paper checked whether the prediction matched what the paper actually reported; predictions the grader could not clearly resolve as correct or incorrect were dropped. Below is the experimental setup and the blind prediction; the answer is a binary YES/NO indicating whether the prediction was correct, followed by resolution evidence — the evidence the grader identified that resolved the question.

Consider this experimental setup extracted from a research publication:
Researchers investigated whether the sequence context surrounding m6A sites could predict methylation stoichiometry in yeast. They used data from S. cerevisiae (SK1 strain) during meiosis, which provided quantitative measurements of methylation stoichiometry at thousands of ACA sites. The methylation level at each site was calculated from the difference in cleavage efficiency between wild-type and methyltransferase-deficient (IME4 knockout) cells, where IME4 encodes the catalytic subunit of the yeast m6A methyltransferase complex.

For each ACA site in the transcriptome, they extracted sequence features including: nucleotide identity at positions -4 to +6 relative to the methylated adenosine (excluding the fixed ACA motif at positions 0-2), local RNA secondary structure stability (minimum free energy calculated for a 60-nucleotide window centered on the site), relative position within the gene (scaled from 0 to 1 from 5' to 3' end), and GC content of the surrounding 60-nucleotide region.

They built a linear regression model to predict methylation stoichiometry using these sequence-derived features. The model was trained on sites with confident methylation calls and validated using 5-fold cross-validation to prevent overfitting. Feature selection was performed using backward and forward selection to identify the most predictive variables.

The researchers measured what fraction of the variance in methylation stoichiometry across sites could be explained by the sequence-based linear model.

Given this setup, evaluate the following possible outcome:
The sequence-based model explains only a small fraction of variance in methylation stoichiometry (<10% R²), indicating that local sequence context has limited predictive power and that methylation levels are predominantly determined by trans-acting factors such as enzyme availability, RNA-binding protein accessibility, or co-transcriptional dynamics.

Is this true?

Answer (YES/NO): NO